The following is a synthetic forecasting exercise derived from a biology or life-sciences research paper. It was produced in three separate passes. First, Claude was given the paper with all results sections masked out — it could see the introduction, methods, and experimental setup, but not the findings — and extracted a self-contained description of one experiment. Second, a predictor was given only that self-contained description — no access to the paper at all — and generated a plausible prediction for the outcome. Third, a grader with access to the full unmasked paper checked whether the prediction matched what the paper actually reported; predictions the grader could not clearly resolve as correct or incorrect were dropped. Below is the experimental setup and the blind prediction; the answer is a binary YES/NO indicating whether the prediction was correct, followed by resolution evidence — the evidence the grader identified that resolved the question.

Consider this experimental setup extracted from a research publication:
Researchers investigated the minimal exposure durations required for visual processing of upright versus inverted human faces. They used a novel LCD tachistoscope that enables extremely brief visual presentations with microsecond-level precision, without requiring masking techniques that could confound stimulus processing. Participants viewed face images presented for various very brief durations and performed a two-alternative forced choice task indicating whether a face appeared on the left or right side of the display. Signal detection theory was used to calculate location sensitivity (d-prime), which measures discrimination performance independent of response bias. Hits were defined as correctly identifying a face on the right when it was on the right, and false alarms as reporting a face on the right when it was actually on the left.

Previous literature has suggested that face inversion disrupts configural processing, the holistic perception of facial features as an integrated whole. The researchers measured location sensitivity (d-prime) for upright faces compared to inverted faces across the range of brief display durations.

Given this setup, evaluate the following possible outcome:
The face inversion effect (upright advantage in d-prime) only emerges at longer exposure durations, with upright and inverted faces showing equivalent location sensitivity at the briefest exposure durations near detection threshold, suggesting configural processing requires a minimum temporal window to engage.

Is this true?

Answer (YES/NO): YES